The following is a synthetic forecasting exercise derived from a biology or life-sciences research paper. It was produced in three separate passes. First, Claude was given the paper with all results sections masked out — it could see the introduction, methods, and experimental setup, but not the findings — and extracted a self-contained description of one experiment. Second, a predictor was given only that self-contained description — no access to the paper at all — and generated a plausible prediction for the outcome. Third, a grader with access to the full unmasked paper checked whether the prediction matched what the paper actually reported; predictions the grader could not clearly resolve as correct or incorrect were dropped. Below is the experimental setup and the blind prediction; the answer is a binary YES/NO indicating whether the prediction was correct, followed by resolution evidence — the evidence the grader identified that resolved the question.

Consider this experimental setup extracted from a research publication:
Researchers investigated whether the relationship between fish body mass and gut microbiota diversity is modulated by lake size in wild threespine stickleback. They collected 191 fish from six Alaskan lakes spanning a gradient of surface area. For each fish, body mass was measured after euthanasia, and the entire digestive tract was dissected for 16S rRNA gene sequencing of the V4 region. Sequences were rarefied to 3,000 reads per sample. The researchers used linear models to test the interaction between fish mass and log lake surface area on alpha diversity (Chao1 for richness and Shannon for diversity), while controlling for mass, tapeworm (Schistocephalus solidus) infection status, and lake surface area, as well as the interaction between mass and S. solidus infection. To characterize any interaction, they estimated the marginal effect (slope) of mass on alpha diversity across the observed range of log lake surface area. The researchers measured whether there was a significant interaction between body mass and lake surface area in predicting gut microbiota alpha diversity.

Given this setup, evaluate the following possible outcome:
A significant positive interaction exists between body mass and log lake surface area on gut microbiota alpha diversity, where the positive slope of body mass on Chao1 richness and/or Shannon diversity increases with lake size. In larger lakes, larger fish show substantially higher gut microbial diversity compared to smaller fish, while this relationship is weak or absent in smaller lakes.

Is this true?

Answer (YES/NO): NO